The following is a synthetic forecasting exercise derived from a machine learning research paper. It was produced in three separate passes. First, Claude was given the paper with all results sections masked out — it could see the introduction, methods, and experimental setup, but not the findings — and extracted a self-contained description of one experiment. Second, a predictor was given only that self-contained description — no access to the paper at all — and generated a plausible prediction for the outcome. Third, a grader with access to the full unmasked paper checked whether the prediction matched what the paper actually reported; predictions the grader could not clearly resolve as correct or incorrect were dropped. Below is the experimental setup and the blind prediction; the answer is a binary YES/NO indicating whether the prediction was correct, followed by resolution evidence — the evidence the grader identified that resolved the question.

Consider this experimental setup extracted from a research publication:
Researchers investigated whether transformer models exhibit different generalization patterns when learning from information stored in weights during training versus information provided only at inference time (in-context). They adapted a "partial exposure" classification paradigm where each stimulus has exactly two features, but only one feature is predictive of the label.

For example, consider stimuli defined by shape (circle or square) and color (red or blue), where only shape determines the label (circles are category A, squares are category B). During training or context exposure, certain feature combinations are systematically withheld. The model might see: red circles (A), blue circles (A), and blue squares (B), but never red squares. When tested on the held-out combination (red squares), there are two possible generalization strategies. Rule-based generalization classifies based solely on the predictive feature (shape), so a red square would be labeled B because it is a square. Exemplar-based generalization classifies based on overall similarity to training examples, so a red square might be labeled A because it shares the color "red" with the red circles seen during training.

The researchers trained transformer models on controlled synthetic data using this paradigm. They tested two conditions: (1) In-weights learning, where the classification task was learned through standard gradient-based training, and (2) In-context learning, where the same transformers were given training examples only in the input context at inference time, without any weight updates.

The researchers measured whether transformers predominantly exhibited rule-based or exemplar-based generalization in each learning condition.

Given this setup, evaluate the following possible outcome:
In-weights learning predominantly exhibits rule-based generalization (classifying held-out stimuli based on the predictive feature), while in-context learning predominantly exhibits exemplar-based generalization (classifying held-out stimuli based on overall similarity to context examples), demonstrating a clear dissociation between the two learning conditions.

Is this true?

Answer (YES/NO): YES